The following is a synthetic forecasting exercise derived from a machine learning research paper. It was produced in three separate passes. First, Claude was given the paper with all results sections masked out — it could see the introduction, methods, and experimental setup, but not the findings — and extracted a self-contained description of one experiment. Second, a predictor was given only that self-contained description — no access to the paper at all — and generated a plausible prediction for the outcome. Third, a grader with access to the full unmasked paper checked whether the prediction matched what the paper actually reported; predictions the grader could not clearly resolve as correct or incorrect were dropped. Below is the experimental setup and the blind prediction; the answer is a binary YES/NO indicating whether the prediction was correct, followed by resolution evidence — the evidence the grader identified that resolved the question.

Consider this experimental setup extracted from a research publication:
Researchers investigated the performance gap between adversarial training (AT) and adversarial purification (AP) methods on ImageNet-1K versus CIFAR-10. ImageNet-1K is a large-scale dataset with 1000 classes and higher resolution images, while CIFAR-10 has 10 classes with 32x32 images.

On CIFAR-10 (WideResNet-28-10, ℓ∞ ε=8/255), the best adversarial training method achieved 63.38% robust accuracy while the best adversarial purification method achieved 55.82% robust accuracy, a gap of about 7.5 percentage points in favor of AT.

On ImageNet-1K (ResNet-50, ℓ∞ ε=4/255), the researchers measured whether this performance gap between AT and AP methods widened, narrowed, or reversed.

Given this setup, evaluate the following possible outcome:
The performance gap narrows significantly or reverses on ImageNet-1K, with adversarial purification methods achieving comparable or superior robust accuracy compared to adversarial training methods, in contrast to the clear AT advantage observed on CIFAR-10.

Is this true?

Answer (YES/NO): YES